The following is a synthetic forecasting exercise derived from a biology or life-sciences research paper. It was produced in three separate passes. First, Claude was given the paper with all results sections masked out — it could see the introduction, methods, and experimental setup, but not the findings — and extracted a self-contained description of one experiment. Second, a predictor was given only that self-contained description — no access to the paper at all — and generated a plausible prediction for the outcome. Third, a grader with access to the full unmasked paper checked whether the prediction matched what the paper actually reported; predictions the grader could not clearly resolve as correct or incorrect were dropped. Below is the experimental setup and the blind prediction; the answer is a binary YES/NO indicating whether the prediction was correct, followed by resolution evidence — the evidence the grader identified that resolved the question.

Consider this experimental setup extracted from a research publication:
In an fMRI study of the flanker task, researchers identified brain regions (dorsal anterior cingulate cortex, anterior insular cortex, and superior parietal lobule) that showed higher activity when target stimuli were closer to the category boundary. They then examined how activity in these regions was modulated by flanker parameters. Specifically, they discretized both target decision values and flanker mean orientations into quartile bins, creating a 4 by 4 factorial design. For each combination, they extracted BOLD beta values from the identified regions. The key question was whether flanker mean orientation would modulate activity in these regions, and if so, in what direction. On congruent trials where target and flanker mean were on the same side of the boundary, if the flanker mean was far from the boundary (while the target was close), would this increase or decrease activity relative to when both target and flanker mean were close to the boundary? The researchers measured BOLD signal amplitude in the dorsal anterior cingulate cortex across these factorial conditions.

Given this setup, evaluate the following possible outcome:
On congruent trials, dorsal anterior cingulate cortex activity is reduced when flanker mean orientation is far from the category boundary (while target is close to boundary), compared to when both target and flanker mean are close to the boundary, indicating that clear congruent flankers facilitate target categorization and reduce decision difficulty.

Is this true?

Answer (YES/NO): NO